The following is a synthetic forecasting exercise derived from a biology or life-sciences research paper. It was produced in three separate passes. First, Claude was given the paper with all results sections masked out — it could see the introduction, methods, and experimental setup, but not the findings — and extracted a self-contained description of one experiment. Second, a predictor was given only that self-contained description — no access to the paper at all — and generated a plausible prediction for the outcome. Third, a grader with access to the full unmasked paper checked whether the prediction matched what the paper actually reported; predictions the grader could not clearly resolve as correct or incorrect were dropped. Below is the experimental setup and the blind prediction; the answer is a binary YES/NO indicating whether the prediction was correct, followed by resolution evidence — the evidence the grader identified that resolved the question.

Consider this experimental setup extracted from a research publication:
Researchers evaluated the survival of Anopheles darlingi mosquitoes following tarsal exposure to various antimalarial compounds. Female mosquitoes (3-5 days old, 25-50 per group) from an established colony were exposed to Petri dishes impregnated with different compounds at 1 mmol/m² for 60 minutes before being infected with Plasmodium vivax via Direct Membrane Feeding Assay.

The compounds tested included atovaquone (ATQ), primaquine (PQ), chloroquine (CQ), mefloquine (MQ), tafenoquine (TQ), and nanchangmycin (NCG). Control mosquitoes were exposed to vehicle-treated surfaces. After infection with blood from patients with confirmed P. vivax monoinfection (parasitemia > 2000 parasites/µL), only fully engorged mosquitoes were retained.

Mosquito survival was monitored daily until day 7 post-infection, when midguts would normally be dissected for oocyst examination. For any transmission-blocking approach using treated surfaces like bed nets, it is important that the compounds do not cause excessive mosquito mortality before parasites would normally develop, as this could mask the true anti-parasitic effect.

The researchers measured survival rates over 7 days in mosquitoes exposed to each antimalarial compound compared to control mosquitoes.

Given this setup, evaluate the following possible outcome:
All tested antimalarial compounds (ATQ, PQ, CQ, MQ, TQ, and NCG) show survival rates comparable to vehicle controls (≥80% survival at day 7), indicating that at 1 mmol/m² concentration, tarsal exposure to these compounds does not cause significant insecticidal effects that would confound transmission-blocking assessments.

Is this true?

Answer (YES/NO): YES